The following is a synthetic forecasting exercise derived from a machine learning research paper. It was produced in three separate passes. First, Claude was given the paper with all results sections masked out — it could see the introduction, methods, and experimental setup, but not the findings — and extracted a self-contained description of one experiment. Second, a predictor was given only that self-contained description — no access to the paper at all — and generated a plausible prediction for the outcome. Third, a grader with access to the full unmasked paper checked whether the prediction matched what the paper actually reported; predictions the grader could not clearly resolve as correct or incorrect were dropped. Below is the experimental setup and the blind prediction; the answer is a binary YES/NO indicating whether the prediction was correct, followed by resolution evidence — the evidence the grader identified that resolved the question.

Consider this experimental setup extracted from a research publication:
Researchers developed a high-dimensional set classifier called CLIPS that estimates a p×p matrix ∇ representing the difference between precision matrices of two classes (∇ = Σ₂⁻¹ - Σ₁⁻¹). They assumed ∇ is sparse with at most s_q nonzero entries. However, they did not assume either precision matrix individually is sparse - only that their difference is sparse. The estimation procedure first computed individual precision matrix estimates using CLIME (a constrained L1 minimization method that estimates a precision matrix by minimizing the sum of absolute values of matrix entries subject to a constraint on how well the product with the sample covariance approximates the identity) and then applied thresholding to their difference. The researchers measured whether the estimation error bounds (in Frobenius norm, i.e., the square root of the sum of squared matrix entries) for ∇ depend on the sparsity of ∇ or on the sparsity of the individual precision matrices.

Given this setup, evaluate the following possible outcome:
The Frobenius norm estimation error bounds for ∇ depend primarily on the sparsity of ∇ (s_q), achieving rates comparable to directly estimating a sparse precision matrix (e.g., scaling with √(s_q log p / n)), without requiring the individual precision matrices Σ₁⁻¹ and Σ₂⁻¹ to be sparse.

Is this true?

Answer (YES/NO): YES